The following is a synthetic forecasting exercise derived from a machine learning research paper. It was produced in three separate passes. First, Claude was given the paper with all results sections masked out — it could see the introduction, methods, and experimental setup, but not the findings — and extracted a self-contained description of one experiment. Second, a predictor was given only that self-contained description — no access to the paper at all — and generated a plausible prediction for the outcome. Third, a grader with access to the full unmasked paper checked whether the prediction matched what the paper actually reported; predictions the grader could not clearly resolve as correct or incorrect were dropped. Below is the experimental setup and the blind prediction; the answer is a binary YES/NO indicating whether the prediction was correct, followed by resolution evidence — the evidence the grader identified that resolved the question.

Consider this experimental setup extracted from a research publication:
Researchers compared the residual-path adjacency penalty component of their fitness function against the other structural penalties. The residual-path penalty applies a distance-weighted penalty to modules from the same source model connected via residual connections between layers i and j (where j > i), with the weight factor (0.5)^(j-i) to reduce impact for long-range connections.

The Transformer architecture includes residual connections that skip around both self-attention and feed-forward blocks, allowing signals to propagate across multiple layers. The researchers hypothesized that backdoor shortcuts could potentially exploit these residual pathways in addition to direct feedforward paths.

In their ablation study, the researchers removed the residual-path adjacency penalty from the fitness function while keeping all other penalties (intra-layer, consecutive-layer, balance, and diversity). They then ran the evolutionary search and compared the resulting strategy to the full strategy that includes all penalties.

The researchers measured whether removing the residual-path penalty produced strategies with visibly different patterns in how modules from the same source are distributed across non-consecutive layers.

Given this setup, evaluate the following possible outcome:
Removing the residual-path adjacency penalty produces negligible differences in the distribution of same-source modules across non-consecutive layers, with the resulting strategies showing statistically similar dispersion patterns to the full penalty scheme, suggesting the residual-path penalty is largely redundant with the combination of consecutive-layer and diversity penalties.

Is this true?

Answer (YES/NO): NO